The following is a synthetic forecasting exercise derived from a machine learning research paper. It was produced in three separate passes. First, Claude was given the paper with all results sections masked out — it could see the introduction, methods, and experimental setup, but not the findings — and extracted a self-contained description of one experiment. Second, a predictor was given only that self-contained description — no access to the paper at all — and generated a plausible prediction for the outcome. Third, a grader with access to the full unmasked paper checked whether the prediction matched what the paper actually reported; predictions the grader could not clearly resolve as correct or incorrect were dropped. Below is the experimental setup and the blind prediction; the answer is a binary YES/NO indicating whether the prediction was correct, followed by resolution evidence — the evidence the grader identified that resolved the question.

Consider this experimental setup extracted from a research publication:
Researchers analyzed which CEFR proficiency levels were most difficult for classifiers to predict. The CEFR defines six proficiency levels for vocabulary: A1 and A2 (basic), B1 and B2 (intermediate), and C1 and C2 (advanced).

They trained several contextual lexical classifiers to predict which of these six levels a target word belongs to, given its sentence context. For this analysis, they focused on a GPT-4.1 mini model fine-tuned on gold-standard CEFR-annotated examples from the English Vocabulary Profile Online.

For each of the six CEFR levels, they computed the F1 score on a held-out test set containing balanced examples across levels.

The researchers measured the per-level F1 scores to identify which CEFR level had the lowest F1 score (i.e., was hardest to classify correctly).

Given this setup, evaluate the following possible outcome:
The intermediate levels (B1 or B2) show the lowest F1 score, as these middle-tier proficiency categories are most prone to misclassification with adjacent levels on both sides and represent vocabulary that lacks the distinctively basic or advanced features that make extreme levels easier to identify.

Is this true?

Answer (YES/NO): NO